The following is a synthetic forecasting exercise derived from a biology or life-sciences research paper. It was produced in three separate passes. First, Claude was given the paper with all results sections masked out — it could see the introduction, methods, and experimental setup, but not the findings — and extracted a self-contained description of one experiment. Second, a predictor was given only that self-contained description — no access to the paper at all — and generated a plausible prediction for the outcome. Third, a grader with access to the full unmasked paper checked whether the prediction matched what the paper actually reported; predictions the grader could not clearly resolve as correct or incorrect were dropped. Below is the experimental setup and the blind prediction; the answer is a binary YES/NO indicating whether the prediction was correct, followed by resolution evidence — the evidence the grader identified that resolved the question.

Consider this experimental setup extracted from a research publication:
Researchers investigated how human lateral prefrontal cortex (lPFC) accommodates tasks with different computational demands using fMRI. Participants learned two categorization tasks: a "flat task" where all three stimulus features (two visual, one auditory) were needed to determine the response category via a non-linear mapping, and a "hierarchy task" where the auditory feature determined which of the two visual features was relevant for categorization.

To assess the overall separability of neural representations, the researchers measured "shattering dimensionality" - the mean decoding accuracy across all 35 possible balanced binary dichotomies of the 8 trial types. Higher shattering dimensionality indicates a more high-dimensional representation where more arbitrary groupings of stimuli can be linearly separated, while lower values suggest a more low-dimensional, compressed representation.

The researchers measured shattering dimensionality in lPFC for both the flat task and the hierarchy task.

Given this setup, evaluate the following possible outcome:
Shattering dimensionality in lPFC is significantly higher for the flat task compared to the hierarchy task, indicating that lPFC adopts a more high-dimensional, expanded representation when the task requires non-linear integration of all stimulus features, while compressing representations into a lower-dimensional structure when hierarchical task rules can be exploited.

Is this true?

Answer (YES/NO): NO